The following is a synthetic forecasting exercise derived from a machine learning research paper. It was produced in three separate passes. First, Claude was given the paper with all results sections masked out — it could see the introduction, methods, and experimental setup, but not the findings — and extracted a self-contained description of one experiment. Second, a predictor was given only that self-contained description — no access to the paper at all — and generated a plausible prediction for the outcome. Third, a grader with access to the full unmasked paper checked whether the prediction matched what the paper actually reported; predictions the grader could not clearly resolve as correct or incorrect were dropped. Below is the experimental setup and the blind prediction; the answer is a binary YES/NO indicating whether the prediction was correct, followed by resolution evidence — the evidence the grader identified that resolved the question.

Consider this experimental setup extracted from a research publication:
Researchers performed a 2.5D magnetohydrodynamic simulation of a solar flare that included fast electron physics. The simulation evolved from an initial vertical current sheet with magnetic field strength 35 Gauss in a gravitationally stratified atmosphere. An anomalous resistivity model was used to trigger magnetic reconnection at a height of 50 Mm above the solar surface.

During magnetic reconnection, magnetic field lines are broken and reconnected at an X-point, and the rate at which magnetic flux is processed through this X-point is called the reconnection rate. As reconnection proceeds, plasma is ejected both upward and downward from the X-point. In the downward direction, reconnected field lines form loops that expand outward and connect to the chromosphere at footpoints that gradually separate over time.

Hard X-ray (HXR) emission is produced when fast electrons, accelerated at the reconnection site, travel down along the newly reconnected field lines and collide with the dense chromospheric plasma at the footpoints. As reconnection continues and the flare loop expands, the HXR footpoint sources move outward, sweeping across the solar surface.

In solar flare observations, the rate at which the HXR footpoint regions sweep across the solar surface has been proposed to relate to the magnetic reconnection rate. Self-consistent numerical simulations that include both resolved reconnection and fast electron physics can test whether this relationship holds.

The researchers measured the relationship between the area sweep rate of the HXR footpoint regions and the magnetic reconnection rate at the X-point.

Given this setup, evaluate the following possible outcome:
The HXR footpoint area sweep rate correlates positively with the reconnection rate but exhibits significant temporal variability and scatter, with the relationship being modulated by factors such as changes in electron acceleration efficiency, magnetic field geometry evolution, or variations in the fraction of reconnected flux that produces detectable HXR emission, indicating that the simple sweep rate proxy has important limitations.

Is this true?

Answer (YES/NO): NO